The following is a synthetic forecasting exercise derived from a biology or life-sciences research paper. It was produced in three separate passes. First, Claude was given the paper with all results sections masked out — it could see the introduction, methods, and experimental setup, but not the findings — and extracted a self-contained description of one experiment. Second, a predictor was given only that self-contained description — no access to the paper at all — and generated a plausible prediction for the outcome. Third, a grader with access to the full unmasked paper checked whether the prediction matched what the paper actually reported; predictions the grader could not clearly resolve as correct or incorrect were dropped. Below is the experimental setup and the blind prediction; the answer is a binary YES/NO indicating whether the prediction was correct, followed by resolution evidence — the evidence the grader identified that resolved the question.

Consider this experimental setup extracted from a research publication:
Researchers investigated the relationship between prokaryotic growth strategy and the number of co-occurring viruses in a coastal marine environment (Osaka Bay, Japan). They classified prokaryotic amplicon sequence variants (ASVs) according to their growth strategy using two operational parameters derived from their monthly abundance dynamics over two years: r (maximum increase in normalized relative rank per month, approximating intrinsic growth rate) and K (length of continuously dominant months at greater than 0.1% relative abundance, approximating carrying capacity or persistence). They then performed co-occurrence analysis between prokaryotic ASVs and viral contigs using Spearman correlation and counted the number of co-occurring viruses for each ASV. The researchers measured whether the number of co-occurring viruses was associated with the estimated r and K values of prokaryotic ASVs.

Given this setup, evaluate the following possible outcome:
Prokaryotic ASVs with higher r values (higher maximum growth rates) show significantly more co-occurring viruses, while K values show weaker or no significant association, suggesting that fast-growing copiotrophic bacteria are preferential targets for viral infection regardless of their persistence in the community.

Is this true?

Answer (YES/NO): NO